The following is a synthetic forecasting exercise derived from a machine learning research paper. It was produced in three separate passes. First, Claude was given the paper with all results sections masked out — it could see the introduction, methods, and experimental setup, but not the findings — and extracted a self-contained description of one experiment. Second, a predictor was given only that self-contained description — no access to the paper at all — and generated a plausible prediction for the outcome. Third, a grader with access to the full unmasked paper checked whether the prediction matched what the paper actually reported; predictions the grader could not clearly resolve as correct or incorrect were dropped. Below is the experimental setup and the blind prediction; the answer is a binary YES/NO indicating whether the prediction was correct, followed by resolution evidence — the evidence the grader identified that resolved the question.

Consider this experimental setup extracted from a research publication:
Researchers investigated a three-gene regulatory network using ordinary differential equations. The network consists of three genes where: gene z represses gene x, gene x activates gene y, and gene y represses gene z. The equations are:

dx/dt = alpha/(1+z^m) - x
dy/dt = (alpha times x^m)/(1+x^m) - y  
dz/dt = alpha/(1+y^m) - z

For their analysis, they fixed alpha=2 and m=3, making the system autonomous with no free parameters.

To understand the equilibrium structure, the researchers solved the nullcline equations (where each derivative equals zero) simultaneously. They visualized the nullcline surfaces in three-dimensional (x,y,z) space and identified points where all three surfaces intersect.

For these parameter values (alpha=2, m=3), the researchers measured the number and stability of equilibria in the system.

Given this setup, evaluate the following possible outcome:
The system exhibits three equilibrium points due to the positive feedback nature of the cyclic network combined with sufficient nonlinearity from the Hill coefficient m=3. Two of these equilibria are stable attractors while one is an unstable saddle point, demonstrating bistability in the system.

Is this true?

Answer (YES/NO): YES